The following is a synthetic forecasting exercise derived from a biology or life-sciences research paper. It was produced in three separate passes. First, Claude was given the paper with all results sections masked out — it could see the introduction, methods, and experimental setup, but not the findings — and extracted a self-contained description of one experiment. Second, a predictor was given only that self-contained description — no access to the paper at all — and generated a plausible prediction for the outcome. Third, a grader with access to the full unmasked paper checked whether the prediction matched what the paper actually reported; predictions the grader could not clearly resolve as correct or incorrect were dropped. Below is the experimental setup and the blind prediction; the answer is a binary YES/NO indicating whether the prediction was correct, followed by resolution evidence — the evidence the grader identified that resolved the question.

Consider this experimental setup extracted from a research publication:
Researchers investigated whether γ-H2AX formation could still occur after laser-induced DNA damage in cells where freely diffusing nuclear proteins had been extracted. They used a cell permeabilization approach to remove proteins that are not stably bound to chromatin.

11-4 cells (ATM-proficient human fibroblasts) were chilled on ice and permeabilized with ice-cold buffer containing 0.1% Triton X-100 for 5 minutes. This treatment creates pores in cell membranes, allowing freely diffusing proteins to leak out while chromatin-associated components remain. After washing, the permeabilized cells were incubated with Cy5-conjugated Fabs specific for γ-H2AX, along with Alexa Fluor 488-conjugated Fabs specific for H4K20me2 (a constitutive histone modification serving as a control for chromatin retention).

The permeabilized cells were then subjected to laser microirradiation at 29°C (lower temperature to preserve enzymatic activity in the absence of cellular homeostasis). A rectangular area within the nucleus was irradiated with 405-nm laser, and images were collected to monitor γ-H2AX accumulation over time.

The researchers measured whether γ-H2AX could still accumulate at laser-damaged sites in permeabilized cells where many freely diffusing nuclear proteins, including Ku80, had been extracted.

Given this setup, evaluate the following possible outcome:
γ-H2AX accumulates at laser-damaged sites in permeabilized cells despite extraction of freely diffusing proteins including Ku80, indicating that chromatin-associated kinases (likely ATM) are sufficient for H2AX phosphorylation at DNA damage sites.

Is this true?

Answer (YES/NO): YES